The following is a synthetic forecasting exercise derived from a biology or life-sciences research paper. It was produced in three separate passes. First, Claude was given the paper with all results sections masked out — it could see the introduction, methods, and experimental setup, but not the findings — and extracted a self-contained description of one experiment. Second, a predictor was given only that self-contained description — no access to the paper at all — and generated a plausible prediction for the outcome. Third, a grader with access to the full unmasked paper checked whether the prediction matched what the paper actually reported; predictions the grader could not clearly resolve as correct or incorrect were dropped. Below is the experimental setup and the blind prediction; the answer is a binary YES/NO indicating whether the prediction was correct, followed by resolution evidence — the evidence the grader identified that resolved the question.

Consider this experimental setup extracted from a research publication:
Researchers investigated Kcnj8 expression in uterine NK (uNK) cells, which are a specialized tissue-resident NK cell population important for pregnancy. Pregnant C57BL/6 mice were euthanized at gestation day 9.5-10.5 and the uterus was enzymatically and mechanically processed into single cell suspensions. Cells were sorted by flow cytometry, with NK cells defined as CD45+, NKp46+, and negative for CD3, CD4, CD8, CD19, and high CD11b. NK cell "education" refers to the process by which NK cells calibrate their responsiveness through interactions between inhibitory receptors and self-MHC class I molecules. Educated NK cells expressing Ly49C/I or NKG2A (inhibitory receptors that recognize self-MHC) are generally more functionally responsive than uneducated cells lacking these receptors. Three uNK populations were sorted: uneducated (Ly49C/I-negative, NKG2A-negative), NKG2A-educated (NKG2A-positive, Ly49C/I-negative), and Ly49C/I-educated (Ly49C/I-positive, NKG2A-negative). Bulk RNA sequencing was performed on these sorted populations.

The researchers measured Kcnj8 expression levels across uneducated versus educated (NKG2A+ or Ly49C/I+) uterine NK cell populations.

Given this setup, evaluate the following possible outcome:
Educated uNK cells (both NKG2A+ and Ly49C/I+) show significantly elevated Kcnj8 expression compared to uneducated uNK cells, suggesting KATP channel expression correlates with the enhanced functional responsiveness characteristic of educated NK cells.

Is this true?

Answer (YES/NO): YES